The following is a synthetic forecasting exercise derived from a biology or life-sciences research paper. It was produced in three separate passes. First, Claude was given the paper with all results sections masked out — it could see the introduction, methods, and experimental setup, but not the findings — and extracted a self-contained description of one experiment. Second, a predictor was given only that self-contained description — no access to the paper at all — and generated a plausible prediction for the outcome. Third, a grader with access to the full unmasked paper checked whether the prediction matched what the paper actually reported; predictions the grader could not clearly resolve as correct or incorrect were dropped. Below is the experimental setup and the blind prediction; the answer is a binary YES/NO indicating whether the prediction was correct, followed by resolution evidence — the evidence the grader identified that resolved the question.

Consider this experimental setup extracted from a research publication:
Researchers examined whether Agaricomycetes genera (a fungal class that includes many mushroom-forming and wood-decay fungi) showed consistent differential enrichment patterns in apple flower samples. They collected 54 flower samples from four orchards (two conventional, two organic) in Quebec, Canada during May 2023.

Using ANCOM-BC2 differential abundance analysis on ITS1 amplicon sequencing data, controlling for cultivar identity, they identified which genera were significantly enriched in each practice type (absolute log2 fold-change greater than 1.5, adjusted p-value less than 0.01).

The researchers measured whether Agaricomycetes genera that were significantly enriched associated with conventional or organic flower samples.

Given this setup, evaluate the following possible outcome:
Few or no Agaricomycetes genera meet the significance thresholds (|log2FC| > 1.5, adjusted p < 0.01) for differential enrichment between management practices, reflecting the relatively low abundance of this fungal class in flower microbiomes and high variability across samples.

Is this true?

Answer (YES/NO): NO